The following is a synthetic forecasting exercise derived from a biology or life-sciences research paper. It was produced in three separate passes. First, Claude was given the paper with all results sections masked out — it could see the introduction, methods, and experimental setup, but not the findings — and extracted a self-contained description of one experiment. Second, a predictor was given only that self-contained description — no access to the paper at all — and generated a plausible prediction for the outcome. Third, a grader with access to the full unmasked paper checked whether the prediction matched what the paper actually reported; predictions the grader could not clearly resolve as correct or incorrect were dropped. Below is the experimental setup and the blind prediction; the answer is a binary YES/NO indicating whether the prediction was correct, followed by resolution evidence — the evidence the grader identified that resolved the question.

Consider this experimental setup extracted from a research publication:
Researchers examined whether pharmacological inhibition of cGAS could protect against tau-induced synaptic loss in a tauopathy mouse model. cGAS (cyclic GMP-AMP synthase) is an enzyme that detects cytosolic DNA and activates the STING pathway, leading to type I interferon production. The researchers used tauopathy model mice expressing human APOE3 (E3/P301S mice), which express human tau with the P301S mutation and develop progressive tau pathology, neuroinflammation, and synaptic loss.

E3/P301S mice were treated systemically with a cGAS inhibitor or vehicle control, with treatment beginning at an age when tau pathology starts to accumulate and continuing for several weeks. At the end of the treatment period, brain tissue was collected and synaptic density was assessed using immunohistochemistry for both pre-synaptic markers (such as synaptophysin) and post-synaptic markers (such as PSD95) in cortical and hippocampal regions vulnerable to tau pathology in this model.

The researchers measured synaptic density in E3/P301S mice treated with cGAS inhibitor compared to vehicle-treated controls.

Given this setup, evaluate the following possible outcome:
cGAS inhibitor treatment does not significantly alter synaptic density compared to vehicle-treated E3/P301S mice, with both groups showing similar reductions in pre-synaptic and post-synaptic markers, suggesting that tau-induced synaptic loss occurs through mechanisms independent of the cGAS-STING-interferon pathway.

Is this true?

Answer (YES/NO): NO